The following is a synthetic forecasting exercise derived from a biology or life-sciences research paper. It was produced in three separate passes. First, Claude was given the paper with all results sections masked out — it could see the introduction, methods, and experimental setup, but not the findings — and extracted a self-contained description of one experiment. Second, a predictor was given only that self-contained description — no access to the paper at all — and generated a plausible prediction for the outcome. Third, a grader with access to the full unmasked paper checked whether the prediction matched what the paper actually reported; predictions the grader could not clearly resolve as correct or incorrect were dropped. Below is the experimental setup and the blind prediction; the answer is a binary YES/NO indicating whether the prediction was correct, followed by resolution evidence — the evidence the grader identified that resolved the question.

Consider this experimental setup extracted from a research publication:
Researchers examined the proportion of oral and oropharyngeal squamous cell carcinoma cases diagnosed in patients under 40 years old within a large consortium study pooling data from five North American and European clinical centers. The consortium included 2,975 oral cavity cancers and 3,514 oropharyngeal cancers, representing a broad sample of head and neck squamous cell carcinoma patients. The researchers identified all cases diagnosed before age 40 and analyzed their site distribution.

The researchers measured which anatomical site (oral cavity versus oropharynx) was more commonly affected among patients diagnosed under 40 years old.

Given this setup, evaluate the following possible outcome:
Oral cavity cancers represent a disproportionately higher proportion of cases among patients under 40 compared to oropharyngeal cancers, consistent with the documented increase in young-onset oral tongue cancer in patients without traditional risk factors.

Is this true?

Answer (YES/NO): YES